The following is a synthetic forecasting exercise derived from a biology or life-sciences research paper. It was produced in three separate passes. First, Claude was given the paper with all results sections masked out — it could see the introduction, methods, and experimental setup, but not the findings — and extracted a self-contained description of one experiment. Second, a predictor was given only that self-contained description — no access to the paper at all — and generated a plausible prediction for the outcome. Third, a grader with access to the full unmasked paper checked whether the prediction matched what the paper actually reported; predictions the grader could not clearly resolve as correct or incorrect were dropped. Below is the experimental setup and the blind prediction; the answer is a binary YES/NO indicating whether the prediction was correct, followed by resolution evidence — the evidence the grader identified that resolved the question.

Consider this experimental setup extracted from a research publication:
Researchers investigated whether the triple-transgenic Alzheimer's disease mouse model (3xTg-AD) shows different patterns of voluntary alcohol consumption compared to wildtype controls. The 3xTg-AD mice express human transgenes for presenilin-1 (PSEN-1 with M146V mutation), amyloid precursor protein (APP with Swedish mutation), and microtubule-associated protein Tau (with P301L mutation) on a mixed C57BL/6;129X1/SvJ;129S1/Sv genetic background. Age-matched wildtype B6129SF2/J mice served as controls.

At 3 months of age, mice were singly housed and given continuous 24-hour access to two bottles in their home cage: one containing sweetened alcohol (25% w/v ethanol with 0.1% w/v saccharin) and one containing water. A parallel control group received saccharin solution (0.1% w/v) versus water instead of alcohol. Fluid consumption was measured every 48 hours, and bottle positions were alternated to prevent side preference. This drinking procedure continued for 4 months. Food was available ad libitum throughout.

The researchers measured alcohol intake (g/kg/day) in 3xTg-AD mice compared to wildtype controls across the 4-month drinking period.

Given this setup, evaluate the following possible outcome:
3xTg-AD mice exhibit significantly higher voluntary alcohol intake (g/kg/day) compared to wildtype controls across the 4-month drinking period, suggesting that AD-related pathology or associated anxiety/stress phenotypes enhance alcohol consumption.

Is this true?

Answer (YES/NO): NO